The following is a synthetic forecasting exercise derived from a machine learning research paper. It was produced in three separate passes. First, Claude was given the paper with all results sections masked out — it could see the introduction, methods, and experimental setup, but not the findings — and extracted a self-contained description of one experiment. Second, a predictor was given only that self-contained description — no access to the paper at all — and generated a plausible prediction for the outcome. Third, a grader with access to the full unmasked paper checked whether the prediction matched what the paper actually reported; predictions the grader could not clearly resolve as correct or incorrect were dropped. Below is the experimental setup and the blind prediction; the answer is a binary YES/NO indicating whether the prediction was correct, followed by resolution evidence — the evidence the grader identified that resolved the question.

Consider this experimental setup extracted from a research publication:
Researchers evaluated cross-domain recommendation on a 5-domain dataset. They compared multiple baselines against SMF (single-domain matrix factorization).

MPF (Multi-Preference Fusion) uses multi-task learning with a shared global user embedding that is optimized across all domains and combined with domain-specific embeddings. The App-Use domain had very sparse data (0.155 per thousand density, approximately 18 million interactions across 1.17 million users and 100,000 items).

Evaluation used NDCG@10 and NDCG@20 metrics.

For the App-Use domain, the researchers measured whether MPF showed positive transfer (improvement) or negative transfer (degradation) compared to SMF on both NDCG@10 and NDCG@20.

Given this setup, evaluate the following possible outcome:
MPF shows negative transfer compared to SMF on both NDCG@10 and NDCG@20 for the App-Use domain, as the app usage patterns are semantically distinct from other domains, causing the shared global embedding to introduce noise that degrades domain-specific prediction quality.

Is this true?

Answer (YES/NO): YES